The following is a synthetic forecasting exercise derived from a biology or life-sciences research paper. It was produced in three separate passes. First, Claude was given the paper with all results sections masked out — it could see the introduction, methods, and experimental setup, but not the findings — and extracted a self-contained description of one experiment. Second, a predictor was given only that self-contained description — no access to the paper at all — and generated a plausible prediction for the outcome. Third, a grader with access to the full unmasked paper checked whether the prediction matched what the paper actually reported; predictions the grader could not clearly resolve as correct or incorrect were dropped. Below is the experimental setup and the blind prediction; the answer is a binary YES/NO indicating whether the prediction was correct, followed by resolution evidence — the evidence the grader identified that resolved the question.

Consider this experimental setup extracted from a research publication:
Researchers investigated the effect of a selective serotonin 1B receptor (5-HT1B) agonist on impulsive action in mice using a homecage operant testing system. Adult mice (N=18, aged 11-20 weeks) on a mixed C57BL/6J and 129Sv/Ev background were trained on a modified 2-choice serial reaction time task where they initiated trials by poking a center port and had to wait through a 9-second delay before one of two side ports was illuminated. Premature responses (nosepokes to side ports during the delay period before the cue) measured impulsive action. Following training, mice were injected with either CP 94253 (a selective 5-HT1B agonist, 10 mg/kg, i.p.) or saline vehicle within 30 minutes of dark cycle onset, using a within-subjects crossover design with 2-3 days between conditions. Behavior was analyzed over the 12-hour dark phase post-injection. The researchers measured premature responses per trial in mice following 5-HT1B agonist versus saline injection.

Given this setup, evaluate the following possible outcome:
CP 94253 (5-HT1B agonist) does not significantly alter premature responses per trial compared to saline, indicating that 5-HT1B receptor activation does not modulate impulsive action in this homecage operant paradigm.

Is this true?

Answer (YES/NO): NO